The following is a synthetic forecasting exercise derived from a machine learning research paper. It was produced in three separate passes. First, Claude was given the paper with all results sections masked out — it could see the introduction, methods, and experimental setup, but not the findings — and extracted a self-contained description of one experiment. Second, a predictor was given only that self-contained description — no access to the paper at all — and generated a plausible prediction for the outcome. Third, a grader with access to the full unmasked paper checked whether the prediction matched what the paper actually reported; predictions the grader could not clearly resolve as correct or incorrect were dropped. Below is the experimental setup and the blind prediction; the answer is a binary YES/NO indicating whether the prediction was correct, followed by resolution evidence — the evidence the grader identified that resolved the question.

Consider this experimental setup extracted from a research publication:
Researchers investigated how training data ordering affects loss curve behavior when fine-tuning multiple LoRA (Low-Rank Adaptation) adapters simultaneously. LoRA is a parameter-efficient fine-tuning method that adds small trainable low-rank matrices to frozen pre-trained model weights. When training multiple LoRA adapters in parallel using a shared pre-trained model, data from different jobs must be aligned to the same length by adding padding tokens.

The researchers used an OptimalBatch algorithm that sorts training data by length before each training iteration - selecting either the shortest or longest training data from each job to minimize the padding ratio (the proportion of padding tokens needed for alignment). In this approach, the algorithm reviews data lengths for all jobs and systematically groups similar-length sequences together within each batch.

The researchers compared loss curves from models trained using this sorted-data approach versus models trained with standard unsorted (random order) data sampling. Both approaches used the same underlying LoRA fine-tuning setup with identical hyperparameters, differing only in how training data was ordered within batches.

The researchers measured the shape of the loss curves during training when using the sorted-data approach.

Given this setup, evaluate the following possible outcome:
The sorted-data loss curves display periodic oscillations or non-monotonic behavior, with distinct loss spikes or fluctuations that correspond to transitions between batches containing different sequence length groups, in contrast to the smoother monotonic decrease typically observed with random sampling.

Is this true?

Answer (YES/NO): NO